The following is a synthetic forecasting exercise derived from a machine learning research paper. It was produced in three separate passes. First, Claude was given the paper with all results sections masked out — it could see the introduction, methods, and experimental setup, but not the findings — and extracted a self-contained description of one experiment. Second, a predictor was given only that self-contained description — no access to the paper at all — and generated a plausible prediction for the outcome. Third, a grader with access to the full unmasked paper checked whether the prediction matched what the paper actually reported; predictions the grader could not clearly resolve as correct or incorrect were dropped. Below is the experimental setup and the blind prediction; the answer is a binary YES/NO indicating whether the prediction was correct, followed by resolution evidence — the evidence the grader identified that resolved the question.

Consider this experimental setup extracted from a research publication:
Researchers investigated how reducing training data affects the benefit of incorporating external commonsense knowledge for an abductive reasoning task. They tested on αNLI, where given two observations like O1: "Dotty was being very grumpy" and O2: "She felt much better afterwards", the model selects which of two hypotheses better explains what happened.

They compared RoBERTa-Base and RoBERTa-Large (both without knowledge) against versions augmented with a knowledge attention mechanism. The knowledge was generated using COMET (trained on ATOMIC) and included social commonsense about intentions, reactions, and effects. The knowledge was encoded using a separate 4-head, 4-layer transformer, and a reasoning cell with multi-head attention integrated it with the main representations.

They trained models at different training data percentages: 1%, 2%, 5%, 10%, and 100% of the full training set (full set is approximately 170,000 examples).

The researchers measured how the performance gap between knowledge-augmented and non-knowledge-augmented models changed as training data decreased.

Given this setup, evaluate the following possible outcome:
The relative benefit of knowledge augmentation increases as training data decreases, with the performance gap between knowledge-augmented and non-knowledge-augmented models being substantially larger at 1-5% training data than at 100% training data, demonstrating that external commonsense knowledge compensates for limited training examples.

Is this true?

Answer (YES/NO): NO